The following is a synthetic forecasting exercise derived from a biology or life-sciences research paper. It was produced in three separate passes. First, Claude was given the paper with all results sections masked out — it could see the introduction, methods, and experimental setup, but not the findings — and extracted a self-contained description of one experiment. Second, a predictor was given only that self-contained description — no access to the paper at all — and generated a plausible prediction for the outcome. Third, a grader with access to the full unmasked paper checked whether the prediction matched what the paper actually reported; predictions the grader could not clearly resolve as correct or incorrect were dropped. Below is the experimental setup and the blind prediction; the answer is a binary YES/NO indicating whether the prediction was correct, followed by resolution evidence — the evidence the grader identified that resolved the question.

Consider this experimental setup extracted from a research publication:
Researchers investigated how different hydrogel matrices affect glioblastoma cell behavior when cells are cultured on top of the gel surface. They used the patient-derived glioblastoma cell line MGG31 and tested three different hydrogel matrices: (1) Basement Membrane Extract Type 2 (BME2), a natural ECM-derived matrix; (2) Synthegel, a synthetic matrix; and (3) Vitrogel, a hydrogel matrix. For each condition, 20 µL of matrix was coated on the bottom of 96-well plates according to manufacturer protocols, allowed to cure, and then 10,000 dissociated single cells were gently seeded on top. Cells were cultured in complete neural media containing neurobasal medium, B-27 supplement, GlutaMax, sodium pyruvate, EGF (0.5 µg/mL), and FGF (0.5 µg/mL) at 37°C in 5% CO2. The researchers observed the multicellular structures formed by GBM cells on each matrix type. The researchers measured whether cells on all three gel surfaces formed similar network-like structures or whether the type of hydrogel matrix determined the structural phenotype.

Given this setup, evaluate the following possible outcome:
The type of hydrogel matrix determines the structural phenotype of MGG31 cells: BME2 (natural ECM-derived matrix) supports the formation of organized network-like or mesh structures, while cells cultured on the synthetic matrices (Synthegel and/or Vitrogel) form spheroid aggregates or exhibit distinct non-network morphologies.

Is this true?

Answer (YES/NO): YES